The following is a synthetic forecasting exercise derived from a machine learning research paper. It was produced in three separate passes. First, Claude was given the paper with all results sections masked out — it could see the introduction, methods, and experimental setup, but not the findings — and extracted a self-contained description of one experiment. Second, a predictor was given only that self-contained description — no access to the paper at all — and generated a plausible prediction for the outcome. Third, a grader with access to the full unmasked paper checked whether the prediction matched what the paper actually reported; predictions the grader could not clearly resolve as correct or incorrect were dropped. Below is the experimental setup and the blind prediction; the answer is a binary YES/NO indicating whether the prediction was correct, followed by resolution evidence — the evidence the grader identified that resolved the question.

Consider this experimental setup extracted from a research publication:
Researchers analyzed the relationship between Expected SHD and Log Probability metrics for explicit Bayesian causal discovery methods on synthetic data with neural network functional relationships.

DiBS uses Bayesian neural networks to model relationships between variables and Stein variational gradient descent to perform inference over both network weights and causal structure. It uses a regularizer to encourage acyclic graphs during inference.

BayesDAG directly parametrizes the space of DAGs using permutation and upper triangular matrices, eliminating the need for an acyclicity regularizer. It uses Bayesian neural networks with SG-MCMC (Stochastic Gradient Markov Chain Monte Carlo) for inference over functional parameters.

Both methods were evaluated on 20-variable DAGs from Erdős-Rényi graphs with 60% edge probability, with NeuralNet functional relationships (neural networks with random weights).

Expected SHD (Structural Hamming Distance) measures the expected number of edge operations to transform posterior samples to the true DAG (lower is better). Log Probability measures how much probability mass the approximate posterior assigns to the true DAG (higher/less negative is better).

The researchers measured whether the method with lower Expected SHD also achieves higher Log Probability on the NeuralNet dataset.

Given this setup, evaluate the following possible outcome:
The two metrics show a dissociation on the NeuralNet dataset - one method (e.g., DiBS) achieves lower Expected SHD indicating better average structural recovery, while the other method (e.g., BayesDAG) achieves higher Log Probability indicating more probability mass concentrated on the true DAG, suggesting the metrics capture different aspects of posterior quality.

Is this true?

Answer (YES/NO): YES